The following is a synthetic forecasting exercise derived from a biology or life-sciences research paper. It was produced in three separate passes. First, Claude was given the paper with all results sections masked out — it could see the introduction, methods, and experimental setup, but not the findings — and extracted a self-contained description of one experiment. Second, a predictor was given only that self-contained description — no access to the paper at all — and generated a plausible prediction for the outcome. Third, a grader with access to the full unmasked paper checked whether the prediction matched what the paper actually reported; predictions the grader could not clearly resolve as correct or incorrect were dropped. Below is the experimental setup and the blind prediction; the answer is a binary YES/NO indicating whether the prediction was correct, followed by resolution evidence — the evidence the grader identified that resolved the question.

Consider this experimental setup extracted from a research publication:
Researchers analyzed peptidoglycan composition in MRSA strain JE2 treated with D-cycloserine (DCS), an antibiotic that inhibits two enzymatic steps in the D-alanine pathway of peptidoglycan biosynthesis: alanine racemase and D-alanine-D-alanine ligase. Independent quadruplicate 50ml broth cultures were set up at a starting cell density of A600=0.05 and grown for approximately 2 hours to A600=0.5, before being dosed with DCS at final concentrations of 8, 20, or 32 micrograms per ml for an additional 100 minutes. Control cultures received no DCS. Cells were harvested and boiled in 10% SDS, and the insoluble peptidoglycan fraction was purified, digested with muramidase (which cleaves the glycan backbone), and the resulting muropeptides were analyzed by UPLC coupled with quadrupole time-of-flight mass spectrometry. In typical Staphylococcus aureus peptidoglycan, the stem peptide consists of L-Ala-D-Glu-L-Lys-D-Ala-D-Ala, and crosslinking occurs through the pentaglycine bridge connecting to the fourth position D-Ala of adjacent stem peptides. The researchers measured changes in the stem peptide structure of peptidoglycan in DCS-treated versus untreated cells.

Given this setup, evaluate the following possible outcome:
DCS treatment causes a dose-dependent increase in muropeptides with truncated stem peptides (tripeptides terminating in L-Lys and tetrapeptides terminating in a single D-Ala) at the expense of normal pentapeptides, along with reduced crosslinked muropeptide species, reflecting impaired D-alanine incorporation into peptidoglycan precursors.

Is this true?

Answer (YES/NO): NO